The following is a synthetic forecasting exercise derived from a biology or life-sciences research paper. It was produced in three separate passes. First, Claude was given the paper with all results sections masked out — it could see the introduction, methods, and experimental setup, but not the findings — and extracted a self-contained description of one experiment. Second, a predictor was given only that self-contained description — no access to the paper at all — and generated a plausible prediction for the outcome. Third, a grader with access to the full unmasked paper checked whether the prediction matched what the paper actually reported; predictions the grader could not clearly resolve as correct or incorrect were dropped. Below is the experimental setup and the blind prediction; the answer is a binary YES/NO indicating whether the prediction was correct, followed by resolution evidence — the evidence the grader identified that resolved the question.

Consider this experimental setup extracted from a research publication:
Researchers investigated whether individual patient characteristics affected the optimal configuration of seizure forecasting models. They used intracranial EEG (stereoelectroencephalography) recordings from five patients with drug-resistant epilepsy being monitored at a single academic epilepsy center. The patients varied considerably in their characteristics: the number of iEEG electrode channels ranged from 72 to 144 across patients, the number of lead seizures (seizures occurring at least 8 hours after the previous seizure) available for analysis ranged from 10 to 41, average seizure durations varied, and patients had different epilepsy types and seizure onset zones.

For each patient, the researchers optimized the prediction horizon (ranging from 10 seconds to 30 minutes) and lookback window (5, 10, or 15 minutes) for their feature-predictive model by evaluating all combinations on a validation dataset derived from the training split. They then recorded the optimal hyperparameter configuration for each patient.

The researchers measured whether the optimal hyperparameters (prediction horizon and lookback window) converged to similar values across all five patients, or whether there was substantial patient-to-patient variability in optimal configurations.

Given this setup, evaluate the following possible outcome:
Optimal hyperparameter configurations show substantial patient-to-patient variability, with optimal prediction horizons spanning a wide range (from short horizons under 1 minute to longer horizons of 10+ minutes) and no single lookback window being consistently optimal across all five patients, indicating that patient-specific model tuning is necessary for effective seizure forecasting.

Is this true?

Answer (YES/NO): NO